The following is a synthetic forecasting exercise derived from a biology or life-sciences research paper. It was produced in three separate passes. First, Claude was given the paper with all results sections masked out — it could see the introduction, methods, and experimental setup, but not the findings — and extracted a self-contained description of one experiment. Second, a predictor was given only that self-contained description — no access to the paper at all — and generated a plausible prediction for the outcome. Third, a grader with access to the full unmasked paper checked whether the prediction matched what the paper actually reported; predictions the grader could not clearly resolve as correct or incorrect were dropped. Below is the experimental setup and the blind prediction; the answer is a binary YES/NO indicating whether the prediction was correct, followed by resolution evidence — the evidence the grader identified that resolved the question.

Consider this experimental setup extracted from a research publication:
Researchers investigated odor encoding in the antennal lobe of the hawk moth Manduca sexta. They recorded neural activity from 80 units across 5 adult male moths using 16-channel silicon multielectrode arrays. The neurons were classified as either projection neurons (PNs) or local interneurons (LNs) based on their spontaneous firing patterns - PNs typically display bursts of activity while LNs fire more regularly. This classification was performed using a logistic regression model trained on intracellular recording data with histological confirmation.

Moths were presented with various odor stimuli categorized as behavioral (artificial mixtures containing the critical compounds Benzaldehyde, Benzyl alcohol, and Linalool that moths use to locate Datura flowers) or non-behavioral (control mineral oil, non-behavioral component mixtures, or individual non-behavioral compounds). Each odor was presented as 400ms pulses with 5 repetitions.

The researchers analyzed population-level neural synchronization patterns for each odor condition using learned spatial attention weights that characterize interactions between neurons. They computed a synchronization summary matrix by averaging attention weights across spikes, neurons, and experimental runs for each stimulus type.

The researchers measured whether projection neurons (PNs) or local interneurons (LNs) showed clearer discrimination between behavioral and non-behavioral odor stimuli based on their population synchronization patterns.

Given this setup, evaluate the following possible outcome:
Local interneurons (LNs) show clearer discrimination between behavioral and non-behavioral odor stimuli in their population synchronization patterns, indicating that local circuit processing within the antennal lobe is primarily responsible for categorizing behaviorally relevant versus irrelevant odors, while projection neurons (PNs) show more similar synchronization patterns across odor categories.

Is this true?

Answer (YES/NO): NO